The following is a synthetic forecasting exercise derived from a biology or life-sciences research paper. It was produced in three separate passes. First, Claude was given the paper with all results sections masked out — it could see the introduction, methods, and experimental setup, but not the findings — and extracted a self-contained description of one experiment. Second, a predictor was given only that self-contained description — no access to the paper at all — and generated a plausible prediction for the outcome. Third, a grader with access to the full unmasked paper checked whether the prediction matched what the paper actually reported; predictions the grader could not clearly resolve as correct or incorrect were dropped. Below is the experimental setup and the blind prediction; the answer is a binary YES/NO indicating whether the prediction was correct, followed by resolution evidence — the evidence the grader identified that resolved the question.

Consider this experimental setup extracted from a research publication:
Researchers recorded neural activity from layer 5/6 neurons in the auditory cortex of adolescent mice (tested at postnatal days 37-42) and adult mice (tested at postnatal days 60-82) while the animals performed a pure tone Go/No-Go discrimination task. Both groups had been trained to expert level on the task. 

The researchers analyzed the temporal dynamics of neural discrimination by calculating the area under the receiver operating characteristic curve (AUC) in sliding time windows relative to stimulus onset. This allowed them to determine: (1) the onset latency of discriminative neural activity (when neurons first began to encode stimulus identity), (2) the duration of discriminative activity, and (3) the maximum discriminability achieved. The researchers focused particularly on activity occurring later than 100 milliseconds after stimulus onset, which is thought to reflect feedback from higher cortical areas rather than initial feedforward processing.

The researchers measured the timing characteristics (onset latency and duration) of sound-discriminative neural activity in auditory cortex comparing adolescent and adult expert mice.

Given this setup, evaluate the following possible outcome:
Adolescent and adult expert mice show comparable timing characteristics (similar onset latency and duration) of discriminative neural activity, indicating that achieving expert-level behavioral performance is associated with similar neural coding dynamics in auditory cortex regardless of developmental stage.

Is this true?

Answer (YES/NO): NO